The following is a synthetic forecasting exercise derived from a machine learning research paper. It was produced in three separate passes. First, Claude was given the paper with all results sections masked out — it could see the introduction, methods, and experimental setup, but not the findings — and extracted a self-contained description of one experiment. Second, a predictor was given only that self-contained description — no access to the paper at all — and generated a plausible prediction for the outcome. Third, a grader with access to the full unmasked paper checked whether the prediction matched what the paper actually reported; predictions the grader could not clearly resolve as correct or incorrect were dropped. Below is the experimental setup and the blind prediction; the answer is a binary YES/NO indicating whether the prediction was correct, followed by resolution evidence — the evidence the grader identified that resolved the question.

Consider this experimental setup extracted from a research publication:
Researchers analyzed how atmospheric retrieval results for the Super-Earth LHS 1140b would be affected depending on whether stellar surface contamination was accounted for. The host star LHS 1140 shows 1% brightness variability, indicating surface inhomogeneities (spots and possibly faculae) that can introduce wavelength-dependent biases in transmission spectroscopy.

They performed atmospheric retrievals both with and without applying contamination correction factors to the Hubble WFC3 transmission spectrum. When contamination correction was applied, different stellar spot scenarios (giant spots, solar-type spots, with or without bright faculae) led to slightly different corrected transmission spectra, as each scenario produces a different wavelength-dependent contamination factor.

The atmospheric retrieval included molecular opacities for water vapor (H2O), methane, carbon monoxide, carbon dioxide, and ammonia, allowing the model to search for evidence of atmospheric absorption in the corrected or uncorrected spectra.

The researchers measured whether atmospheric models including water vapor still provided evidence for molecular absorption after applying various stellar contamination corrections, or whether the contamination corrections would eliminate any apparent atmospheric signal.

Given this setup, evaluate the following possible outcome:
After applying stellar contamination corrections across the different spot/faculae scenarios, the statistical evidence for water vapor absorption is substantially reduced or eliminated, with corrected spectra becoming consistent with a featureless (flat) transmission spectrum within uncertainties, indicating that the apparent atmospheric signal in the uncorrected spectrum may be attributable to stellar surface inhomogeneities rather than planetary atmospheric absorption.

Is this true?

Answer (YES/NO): NO